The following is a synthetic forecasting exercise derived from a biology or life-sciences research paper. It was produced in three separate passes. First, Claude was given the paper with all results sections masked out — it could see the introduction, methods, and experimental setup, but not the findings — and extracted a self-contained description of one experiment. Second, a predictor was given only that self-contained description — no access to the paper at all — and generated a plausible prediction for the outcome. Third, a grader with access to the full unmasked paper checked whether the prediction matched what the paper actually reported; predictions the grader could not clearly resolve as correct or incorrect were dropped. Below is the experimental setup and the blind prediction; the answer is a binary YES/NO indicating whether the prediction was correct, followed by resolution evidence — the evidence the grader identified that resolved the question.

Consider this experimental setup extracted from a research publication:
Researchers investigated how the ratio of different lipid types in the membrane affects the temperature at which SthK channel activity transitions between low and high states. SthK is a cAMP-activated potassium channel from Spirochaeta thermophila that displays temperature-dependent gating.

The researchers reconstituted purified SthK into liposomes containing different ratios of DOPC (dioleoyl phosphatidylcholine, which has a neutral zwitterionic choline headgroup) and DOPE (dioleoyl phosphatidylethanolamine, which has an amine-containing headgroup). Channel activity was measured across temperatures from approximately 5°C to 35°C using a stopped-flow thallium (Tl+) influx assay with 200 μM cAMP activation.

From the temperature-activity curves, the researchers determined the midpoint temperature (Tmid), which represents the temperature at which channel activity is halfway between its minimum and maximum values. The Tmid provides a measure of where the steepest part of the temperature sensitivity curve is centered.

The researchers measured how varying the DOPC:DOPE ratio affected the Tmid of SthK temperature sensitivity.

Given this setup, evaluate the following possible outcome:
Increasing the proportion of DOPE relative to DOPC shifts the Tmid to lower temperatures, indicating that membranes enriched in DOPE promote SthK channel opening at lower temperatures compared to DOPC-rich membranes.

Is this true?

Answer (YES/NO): YES